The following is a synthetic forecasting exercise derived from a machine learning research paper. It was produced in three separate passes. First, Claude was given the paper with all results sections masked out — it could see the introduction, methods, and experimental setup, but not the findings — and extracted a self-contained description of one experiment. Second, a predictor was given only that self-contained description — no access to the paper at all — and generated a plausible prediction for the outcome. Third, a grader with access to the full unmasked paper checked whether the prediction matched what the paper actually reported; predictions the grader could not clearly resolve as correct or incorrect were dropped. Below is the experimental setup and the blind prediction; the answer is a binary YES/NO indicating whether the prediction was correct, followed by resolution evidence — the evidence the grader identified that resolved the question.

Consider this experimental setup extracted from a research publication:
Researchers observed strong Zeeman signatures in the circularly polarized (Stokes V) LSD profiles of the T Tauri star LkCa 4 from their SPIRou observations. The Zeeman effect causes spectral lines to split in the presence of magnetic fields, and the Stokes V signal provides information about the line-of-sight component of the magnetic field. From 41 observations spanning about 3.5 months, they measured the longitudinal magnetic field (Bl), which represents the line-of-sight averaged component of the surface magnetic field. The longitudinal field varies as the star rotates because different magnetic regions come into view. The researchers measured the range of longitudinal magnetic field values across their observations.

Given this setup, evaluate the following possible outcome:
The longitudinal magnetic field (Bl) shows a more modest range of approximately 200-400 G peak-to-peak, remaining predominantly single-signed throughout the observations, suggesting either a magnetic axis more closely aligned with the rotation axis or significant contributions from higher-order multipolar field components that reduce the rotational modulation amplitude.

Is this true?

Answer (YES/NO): YES